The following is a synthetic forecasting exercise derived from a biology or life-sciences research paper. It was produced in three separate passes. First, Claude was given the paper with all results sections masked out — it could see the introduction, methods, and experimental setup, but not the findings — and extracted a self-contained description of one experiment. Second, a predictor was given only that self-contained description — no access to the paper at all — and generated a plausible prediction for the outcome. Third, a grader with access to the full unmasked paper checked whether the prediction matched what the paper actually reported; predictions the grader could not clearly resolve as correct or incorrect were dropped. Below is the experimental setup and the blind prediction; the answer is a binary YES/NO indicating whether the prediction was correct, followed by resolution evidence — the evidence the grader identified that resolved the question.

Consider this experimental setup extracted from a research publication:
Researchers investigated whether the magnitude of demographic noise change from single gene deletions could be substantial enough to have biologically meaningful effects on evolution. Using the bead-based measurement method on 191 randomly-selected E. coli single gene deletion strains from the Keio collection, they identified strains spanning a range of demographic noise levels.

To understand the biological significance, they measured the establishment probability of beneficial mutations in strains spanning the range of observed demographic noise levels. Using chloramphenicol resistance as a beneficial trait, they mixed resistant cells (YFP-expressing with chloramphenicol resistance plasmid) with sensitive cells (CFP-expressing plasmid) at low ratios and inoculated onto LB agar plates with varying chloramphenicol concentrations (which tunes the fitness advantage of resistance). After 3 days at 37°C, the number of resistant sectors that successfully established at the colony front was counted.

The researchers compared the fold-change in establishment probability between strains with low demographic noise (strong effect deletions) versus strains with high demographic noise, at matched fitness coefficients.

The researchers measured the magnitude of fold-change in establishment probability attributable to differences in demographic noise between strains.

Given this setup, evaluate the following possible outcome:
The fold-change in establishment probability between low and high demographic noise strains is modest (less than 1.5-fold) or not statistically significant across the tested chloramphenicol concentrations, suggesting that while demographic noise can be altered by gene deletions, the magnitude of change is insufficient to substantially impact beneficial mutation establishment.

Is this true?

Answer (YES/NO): NO